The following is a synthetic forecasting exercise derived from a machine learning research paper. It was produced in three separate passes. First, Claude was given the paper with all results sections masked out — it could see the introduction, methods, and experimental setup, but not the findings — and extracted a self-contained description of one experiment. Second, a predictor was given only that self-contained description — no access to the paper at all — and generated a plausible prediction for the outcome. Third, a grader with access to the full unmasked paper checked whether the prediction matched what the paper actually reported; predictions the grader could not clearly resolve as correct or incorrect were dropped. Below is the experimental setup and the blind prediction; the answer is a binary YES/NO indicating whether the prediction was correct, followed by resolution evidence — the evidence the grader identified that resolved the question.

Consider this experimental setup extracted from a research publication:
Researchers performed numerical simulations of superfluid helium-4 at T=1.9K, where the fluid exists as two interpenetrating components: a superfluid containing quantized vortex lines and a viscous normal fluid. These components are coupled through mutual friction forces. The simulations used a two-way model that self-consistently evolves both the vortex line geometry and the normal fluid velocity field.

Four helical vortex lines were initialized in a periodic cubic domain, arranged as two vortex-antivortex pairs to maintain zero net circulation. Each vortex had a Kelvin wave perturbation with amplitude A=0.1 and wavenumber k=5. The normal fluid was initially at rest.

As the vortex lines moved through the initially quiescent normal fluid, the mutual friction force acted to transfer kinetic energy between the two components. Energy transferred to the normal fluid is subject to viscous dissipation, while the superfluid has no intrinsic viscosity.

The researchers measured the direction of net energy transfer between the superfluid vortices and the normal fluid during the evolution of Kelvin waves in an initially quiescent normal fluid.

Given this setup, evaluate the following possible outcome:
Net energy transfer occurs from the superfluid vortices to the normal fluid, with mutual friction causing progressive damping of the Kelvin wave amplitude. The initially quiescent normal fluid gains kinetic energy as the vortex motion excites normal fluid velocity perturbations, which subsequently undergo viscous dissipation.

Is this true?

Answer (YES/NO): YES